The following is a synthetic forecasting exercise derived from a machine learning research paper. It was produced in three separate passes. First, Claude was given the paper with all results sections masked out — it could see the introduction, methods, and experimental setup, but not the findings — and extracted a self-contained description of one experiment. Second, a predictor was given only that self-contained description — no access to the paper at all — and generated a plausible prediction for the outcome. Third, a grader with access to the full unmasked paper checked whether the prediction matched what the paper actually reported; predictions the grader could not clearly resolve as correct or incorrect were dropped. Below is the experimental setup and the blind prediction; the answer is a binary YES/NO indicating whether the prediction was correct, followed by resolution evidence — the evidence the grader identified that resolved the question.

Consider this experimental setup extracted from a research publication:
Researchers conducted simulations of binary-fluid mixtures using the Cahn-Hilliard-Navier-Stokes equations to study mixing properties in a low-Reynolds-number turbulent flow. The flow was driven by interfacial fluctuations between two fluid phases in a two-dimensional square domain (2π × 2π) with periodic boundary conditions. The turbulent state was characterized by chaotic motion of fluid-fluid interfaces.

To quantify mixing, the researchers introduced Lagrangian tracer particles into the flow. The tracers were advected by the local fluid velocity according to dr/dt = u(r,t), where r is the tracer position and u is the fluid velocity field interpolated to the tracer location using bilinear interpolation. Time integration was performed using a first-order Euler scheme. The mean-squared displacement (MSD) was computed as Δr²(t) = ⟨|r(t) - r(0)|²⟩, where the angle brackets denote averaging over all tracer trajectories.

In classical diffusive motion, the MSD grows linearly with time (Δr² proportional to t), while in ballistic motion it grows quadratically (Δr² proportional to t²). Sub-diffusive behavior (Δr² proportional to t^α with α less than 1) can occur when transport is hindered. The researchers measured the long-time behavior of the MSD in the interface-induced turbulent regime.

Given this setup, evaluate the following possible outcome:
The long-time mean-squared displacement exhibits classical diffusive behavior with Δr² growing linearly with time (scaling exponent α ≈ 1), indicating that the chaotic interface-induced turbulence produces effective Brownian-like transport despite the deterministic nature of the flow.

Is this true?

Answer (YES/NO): YES